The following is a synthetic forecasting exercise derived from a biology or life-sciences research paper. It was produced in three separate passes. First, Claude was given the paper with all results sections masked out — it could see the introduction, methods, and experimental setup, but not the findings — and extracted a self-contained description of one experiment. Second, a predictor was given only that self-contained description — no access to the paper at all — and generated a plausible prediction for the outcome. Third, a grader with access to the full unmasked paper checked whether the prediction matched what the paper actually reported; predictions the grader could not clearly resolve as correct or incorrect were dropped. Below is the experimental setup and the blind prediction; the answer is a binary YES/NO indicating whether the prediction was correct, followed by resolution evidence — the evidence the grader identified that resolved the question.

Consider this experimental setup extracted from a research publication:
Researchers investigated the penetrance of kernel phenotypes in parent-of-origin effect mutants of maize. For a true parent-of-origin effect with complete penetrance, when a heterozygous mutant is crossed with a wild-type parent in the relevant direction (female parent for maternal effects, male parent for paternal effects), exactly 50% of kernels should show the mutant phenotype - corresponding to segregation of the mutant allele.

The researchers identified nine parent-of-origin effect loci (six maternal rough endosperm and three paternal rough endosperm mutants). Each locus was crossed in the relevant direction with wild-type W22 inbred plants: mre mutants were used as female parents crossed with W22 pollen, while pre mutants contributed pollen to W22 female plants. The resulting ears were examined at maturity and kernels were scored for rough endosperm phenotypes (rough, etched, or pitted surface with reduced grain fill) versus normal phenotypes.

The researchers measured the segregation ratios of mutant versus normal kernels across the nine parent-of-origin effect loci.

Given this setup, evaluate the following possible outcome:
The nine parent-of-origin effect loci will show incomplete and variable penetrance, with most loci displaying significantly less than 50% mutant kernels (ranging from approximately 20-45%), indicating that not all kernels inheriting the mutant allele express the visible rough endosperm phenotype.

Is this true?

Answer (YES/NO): YES